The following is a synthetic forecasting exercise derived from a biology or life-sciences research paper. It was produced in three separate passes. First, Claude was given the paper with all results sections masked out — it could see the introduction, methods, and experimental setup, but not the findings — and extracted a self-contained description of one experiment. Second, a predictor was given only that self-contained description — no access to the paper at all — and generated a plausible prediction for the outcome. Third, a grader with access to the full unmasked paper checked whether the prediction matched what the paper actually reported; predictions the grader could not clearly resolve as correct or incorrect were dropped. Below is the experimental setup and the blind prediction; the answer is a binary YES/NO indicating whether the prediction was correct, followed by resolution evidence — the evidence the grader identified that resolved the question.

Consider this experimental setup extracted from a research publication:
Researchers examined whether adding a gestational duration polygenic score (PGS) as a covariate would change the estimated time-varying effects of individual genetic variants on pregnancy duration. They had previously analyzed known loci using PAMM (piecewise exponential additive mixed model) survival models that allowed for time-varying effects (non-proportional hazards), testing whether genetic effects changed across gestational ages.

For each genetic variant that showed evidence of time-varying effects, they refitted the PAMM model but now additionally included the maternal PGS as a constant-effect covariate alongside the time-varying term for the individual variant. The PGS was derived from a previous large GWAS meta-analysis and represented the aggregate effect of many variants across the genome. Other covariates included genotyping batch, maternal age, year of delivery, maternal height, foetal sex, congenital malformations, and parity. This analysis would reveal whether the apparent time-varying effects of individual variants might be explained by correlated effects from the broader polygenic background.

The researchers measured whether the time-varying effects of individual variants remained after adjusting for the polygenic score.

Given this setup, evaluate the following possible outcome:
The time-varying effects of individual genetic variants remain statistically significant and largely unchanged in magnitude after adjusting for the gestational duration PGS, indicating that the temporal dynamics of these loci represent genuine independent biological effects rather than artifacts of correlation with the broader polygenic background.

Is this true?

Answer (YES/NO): YES